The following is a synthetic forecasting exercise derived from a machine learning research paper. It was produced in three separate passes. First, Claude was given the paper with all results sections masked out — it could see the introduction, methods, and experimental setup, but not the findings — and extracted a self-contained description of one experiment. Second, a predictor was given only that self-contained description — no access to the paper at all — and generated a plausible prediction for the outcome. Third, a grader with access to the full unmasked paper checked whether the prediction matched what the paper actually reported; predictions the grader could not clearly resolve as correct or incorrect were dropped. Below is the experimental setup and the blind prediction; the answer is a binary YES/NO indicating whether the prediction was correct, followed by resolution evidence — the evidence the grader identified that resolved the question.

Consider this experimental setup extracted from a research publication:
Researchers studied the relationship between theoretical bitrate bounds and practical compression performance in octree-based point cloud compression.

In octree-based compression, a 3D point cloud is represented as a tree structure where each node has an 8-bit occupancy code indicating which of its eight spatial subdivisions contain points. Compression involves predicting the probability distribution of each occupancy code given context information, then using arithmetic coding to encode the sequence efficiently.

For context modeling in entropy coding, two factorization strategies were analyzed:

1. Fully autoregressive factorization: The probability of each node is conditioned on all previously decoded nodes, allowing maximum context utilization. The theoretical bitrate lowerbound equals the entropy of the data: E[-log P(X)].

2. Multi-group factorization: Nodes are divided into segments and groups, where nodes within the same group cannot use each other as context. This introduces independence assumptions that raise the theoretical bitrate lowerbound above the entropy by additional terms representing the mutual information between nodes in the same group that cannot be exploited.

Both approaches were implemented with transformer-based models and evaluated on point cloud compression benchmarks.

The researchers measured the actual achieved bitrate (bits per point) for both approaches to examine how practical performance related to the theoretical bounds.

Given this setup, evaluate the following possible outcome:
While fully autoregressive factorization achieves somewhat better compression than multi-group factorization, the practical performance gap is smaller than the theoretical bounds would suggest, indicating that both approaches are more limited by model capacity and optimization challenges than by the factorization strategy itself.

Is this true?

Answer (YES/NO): NO